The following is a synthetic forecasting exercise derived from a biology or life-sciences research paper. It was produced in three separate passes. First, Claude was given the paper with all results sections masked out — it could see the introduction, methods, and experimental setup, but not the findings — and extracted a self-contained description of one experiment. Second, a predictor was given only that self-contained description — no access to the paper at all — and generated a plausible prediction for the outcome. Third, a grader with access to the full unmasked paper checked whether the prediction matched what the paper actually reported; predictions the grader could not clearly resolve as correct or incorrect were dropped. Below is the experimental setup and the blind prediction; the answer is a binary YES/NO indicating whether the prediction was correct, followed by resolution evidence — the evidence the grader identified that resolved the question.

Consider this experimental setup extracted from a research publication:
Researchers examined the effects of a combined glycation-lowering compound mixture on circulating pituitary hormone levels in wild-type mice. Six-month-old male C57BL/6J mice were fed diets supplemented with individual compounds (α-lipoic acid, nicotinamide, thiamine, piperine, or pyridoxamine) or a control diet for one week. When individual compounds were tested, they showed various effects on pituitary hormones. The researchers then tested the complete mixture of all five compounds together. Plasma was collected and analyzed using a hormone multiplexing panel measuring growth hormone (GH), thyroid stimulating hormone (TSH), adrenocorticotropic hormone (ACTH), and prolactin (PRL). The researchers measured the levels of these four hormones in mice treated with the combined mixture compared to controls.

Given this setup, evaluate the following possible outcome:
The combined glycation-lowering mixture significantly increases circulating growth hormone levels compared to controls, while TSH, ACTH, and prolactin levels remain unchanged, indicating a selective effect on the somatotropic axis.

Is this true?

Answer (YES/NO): NO